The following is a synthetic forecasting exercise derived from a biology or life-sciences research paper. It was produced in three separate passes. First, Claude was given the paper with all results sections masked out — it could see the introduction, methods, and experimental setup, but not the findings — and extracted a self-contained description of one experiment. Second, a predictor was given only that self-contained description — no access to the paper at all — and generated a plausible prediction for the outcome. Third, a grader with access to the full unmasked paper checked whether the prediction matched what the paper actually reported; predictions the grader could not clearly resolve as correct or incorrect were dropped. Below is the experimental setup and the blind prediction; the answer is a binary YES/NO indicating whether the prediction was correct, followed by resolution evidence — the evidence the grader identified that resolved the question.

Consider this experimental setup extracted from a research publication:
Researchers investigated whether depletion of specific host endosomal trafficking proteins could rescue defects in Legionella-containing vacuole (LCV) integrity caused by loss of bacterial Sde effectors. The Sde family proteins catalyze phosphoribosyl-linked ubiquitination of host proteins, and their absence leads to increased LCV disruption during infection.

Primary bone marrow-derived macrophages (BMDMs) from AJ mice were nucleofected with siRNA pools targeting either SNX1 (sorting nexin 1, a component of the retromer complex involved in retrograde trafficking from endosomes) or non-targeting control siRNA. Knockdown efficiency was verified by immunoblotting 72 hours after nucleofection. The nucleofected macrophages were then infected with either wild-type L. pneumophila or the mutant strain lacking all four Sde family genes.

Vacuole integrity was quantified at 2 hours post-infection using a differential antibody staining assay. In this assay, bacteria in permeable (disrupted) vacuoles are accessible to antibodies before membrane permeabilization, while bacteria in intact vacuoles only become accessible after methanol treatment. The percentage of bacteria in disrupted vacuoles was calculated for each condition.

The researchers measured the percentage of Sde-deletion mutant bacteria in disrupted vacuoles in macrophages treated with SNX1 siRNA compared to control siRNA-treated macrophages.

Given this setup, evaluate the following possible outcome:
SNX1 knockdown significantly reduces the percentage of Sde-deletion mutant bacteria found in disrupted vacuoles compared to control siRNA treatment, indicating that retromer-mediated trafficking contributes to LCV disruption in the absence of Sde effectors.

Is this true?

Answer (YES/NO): YES